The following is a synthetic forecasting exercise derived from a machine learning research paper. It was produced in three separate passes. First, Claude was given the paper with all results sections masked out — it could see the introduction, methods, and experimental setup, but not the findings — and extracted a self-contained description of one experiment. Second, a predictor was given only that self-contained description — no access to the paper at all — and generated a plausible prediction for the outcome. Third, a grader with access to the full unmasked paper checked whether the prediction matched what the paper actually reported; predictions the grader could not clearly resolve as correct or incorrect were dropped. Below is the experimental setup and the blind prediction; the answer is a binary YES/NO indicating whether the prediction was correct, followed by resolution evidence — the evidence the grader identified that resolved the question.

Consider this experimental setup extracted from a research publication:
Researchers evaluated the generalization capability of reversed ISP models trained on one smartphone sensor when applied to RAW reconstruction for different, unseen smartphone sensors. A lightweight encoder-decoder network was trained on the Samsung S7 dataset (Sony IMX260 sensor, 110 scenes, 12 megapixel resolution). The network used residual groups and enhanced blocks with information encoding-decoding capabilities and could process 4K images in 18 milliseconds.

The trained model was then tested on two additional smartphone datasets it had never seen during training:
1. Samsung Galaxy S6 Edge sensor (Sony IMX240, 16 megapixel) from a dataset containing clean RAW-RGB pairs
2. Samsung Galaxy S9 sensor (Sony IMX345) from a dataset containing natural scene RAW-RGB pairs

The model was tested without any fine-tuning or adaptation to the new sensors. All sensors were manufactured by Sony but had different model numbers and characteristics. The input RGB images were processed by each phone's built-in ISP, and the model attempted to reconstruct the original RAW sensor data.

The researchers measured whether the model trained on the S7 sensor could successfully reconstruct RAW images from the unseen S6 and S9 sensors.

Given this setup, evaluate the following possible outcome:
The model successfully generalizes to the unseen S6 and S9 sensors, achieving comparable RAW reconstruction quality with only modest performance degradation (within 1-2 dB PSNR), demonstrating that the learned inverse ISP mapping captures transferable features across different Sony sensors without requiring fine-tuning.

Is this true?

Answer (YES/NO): YES